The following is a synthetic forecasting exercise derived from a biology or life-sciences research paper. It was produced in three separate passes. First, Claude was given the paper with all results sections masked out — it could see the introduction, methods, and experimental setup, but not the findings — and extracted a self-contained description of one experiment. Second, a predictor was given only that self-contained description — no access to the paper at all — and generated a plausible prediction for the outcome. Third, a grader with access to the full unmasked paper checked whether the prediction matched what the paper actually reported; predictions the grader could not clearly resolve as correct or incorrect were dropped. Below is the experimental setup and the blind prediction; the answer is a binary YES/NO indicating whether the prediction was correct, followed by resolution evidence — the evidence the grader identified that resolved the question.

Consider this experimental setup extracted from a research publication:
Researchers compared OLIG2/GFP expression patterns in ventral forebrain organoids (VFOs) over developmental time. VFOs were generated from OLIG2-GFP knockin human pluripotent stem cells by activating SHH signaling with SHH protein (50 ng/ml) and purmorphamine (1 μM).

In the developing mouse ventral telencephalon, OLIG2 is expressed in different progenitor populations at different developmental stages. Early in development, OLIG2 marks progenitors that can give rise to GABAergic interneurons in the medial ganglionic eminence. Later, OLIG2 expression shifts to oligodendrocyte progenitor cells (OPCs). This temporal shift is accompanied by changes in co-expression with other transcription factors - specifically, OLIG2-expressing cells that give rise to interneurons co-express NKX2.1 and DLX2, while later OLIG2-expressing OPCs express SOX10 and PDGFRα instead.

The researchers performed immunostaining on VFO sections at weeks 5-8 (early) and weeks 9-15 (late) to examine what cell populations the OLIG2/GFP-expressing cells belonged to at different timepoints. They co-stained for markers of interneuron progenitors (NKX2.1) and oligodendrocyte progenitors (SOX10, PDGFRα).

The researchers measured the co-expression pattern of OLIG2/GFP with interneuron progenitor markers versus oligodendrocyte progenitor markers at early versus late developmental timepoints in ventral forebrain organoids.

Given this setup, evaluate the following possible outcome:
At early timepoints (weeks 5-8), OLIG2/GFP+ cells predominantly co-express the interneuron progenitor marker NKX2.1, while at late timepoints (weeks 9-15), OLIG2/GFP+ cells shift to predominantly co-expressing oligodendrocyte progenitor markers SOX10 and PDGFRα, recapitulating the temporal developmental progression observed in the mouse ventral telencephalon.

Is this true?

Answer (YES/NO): NO